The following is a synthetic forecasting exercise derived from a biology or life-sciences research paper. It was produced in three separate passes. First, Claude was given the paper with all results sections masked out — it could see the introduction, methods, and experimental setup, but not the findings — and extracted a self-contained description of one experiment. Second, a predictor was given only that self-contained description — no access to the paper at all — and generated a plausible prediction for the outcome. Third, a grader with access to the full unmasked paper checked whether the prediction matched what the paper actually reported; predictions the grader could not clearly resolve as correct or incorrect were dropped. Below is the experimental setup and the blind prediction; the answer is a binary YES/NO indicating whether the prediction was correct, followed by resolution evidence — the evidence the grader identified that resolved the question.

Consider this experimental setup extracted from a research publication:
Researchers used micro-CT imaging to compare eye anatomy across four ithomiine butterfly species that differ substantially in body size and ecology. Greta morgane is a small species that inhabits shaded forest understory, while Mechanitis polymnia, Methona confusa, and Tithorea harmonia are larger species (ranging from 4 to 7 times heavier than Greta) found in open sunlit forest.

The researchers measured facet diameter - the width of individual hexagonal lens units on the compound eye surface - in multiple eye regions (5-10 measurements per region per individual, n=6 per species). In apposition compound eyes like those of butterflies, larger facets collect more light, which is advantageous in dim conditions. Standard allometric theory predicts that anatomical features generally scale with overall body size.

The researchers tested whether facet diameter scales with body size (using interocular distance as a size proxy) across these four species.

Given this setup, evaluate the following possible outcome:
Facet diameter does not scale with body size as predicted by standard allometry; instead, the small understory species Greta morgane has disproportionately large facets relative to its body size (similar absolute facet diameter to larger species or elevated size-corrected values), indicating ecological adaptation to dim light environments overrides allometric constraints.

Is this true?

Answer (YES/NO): YES